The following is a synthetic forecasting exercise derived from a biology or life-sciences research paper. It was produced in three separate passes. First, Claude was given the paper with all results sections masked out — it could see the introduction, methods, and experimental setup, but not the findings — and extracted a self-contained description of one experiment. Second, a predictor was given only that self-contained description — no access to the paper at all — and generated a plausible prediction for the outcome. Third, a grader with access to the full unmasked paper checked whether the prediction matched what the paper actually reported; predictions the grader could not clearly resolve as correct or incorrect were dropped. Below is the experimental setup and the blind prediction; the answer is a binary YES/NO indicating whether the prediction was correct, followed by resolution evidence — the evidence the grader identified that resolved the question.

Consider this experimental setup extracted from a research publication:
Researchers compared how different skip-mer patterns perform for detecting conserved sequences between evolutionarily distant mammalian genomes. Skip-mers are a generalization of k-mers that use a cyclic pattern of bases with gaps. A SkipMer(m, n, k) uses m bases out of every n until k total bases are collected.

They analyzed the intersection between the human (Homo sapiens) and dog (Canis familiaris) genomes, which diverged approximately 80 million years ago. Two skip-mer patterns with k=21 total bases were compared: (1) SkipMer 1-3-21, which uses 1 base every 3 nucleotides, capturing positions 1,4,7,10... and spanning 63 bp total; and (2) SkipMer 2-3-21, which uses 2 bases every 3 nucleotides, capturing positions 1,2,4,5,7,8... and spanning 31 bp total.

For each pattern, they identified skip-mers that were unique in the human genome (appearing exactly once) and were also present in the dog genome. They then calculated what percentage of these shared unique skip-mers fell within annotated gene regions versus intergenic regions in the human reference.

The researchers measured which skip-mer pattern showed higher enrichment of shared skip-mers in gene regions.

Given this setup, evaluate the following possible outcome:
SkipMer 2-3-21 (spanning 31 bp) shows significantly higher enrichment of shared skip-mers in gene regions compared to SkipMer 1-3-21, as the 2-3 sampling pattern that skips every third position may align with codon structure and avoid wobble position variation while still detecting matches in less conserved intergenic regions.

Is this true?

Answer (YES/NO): NO